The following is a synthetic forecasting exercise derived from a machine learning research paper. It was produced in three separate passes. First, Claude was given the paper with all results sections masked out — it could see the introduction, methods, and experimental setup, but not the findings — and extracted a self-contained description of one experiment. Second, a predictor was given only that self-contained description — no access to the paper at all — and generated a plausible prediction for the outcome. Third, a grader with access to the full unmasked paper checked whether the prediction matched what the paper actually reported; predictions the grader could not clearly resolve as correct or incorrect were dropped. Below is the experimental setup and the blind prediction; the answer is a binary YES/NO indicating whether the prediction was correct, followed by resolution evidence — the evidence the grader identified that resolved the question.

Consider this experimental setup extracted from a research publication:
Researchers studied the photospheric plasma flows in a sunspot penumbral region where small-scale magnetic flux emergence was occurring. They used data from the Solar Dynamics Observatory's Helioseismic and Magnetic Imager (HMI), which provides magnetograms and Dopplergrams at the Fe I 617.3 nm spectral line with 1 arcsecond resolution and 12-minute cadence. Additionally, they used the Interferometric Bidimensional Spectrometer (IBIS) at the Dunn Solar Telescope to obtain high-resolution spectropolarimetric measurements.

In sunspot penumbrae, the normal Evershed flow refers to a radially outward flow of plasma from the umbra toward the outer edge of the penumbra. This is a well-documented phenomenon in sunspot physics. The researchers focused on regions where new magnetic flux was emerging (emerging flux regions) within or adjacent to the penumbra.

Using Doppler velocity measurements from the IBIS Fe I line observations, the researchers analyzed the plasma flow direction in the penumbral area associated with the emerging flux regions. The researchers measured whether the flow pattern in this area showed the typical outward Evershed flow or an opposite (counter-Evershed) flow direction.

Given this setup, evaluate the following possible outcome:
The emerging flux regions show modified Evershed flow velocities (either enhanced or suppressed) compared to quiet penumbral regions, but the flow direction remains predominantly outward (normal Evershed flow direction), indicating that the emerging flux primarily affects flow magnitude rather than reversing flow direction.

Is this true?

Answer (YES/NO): NO